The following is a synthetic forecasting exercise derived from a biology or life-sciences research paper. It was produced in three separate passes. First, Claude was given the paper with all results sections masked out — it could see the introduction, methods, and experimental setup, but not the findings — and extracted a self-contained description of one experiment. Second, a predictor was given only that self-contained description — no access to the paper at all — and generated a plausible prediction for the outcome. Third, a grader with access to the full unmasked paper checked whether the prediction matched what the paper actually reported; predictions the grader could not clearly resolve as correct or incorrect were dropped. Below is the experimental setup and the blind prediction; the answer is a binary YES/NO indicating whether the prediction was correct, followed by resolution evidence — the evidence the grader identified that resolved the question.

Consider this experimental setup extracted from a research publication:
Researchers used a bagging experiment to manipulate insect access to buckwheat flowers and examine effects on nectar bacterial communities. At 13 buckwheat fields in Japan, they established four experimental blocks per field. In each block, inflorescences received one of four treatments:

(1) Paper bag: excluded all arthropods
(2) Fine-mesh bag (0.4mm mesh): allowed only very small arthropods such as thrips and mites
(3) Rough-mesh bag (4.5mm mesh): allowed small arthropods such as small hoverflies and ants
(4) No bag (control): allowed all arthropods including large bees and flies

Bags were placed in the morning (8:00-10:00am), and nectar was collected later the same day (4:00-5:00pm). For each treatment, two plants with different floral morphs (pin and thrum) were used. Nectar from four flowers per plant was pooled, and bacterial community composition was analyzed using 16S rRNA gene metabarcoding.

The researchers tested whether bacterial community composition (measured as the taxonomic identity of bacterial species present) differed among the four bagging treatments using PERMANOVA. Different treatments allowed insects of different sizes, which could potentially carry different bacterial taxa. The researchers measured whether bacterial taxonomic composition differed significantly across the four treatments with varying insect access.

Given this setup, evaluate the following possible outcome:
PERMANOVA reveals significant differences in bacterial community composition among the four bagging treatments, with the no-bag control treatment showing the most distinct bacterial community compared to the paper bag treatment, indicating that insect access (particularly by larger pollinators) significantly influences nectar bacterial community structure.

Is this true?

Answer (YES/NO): NO